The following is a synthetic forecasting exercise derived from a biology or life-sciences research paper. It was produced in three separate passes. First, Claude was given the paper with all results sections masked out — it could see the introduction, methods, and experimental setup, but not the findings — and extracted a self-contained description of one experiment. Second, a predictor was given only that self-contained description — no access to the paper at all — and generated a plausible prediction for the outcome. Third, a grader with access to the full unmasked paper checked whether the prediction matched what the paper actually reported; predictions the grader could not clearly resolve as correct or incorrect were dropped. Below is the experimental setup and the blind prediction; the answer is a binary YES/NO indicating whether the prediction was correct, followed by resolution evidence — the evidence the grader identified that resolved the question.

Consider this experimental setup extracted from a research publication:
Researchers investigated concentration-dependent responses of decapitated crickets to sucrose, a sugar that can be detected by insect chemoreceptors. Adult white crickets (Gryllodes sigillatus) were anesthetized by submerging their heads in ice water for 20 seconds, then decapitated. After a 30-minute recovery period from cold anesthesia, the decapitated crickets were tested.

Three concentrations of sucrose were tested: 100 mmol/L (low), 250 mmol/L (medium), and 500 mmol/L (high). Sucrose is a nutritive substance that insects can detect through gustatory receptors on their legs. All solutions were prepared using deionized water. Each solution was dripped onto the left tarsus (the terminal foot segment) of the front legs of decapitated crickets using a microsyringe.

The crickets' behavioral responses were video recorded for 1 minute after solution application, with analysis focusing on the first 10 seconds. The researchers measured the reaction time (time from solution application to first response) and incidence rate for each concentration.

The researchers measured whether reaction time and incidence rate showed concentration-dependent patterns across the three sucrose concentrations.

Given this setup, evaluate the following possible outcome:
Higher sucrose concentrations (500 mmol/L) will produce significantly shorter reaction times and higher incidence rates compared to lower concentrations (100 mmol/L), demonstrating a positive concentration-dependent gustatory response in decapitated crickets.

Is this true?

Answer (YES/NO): NO